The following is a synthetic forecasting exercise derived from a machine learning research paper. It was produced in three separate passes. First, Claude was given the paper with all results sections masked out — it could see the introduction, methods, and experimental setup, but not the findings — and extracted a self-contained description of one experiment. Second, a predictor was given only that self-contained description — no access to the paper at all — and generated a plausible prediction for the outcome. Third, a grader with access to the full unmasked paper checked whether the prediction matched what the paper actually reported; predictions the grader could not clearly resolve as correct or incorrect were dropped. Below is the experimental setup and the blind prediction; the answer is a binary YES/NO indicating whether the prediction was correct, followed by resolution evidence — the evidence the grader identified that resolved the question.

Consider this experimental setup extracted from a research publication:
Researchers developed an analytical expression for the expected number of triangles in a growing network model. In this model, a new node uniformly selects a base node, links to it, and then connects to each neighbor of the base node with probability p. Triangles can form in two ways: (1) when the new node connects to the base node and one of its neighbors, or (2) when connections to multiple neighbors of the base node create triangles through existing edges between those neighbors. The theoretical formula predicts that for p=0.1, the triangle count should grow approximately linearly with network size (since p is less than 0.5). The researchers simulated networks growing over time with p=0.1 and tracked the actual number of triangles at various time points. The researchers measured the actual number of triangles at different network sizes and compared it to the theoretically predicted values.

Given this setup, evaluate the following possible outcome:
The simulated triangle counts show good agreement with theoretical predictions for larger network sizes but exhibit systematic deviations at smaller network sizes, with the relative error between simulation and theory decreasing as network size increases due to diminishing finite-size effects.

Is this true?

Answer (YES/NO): NO